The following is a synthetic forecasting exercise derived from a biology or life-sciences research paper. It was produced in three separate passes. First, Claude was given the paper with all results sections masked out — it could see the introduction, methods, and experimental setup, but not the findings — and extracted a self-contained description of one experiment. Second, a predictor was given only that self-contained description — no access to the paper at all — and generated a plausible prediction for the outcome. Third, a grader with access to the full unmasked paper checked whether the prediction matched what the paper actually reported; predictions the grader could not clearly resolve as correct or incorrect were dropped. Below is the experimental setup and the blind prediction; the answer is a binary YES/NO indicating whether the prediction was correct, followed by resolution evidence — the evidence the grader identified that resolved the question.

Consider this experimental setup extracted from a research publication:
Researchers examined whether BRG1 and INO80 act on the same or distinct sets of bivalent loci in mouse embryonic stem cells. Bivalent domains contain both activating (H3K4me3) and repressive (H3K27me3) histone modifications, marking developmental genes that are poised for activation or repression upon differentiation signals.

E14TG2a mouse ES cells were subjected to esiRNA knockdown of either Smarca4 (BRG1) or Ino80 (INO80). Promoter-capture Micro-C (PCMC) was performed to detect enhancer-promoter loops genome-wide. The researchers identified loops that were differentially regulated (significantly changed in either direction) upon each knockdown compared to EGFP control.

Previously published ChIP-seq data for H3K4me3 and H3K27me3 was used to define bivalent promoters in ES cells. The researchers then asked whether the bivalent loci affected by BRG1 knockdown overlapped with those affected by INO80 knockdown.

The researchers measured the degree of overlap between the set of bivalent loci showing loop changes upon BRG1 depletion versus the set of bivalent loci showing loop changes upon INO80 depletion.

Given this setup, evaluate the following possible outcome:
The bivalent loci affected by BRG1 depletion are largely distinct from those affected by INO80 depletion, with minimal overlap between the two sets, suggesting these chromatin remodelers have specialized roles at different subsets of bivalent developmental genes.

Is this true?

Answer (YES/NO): YES